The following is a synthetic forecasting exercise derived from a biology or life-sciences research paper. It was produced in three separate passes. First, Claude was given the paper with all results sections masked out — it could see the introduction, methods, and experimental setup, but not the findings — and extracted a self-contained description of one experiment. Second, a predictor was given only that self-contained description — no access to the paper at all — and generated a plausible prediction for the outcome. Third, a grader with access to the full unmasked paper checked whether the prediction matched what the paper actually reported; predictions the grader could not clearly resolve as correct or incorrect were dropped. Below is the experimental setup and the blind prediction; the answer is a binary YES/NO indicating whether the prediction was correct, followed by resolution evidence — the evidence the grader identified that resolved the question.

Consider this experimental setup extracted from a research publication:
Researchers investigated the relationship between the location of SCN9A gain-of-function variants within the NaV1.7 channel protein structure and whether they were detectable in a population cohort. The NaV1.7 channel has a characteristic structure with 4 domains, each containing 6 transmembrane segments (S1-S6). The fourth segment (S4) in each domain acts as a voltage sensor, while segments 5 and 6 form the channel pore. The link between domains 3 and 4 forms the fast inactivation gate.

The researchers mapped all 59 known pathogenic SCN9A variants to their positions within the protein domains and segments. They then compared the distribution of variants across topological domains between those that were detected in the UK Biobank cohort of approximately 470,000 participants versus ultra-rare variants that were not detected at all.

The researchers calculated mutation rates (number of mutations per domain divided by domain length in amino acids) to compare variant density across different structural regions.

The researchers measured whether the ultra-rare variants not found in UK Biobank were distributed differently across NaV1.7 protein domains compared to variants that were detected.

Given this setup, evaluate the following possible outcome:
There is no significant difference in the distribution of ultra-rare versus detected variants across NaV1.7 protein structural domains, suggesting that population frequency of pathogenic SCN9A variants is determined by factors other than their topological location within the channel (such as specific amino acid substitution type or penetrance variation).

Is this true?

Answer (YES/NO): NO